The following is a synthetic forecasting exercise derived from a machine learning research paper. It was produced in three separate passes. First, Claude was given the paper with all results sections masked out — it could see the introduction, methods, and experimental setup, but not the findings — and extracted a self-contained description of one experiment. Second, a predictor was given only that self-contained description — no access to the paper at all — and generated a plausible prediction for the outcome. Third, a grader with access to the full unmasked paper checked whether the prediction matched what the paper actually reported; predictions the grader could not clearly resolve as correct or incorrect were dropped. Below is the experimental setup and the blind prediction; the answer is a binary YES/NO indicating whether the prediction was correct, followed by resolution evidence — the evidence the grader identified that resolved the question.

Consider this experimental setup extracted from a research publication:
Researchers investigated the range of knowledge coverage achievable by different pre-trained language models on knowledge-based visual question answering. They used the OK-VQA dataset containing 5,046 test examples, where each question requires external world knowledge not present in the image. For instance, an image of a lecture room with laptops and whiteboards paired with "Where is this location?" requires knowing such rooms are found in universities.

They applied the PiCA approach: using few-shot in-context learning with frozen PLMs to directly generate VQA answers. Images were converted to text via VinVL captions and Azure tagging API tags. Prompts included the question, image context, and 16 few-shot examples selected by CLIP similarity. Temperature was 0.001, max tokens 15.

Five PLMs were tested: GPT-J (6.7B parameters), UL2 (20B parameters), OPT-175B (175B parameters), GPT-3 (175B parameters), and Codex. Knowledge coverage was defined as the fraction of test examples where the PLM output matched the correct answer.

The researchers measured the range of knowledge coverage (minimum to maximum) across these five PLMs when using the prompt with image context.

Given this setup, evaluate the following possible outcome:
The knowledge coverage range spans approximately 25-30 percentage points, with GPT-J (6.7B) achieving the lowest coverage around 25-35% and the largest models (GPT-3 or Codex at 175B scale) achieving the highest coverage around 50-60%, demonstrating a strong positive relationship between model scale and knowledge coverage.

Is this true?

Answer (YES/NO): NO